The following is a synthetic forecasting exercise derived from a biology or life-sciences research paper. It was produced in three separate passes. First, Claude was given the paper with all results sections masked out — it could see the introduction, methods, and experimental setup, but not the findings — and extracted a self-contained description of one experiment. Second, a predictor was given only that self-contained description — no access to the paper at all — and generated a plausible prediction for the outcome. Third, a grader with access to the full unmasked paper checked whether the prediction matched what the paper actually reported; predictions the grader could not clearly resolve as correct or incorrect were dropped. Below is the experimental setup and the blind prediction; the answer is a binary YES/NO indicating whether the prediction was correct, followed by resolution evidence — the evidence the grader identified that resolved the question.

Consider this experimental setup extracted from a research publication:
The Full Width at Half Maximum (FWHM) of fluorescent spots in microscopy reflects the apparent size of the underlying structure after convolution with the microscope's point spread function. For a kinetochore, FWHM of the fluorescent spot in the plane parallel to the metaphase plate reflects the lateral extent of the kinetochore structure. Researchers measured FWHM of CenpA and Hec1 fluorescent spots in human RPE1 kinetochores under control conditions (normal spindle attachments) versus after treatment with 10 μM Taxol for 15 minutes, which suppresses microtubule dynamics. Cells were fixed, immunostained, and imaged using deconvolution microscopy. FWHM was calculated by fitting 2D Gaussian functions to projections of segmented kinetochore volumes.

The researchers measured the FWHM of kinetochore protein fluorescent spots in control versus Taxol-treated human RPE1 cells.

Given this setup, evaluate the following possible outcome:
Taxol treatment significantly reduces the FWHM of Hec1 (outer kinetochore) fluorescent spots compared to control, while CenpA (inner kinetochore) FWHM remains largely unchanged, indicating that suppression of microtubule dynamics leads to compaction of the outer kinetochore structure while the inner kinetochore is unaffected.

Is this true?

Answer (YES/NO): NO